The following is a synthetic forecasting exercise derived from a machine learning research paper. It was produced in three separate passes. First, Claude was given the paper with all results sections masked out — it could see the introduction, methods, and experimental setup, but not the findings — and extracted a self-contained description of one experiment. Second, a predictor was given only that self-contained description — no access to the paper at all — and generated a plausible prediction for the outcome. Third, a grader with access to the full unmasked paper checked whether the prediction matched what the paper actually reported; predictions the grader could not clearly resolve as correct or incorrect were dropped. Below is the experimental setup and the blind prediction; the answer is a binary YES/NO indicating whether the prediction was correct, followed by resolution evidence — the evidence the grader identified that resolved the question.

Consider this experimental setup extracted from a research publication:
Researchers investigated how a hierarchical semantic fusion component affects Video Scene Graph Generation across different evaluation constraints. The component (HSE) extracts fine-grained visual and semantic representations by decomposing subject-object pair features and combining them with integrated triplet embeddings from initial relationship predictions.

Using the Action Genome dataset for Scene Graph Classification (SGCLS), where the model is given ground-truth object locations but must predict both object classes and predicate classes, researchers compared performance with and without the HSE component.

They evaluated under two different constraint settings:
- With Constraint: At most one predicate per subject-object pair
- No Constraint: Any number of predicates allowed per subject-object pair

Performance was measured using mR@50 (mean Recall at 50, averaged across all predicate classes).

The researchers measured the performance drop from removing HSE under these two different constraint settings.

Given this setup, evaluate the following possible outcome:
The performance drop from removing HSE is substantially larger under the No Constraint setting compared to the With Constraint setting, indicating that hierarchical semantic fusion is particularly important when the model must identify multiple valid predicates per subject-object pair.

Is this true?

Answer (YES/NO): NO